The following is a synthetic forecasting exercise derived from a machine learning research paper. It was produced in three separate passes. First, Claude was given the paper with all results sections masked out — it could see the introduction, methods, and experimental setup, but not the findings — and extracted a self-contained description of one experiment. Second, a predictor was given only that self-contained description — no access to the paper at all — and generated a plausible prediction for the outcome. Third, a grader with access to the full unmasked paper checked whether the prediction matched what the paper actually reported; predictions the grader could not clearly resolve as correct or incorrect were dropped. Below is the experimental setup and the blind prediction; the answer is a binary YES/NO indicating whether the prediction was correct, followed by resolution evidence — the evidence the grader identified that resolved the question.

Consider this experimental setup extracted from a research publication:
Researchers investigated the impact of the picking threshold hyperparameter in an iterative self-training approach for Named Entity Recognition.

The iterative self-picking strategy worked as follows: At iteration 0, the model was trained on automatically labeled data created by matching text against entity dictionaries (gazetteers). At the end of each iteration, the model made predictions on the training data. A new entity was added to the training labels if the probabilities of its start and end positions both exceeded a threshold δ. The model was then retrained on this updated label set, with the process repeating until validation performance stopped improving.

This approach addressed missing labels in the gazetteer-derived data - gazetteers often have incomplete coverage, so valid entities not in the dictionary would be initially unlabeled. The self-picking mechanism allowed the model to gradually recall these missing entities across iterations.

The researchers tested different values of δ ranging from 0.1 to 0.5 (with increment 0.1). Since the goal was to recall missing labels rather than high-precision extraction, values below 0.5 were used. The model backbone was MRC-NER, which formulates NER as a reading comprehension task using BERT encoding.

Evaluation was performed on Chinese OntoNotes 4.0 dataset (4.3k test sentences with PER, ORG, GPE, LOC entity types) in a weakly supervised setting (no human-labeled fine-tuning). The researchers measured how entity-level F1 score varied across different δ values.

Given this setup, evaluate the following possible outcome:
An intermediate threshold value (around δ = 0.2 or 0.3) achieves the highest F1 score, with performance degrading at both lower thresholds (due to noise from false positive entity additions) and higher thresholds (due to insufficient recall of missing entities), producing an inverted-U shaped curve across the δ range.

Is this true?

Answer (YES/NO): NO